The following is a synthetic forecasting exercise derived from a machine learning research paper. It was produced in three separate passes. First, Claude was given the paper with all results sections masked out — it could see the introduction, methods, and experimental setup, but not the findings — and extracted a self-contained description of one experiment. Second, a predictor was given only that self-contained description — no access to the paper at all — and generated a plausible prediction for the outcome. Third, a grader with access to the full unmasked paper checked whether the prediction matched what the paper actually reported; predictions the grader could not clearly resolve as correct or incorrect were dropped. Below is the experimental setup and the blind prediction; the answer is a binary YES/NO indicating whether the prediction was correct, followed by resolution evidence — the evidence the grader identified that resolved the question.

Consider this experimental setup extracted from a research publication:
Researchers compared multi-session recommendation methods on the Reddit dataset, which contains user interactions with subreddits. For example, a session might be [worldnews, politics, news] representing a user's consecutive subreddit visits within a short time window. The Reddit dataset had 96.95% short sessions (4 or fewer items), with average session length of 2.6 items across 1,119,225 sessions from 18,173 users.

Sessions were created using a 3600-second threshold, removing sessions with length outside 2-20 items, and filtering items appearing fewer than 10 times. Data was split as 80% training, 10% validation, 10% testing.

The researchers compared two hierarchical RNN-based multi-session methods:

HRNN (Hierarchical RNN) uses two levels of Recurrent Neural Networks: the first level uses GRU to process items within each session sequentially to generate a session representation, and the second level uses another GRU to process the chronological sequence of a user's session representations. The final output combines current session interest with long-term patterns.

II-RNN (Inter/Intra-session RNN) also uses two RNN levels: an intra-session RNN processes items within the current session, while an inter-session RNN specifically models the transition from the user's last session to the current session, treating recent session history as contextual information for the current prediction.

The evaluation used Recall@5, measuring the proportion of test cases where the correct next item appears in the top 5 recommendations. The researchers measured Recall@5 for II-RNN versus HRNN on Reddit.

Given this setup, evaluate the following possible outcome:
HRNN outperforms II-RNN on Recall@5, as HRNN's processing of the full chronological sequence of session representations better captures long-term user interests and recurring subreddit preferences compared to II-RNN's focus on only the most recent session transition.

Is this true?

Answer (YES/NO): NO